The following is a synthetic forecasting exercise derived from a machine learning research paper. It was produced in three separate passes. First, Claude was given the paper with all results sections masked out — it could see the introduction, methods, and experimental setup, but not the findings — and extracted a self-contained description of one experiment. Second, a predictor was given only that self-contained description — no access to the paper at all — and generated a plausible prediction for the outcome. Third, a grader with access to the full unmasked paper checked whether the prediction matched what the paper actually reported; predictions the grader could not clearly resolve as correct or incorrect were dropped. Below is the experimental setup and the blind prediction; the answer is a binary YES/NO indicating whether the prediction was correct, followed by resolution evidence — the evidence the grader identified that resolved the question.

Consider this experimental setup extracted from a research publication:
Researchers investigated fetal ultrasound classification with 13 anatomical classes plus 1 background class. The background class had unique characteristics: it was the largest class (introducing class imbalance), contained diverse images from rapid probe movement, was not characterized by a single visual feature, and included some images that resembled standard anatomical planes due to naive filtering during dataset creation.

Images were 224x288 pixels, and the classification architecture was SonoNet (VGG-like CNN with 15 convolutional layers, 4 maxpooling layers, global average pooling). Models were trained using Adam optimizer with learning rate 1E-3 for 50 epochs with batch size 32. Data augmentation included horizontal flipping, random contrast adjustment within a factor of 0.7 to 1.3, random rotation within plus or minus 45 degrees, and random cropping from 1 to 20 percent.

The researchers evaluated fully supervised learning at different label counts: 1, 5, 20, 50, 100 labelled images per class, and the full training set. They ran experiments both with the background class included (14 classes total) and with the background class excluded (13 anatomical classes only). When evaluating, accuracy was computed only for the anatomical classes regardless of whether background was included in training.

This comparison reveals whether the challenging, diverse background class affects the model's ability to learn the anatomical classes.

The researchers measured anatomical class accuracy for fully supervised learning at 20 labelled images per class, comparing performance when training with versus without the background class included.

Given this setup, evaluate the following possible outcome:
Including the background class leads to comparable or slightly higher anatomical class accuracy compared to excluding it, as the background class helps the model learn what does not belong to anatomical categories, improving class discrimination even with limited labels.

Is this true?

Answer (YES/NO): NO